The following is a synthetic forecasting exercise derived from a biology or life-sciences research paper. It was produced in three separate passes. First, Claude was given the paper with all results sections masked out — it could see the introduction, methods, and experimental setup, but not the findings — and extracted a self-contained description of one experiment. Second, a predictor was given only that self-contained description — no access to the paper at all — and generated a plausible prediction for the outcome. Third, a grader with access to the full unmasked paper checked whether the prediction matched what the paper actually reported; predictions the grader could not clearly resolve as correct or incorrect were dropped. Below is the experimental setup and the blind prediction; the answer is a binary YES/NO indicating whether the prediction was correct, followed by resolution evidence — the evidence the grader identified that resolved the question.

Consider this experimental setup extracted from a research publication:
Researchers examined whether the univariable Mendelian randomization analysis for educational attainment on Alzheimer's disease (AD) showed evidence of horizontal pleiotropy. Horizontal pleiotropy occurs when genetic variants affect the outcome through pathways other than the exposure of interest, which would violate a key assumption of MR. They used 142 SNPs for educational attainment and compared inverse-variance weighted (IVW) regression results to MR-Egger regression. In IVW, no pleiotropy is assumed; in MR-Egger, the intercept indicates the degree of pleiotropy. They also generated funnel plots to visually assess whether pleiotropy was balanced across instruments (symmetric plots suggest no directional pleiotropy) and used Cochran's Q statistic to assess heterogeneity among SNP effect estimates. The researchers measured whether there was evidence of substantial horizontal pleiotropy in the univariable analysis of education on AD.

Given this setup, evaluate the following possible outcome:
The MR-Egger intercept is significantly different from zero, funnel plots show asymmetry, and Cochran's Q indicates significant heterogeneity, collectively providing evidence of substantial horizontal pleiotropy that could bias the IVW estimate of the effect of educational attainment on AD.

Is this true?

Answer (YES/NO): NO